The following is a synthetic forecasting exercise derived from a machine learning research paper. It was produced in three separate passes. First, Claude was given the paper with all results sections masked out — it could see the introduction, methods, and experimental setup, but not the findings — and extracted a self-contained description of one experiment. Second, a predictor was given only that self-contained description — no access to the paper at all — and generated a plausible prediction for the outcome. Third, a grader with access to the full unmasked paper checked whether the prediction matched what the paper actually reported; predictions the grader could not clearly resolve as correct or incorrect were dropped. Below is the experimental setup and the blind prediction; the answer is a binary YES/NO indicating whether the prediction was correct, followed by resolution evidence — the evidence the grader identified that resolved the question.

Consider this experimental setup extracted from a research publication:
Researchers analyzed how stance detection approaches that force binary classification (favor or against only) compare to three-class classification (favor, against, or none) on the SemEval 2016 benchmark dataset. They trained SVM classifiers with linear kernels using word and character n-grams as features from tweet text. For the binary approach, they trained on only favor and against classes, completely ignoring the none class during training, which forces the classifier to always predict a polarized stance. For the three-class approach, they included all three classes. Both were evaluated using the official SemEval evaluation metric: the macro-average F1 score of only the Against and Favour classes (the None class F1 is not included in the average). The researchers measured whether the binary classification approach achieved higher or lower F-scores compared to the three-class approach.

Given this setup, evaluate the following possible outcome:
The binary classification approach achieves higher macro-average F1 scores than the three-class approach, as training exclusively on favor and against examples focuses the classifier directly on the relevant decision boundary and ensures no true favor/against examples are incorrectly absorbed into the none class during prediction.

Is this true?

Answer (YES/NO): YES